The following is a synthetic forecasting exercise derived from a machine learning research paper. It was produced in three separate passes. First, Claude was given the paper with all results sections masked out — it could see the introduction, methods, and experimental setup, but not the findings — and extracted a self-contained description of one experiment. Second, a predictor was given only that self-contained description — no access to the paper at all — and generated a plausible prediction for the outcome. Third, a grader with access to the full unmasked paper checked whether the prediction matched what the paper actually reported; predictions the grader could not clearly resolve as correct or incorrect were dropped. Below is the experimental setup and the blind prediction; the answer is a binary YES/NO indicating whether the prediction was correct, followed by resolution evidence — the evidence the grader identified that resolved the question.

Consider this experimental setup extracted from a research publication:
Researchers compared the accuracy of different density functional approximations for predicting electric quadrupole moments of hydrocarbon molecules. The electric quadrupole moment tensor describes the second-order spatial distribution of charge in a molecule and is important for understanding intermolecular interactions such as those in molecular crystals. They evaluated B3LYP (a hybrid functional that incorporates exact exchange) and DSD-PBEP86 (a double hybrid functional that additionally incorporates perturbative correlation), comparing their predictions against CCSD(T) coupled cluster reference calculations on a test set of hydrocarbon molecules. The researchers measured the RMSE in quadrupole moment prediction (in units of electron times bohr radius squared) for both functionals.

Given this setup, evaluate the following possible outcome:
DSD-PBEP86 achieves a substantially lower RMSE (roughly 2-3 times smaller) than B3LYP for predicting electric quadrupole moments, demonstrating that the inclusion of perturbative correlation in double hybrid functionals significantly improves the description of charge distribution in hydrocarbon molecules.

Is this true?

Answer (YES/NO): NO